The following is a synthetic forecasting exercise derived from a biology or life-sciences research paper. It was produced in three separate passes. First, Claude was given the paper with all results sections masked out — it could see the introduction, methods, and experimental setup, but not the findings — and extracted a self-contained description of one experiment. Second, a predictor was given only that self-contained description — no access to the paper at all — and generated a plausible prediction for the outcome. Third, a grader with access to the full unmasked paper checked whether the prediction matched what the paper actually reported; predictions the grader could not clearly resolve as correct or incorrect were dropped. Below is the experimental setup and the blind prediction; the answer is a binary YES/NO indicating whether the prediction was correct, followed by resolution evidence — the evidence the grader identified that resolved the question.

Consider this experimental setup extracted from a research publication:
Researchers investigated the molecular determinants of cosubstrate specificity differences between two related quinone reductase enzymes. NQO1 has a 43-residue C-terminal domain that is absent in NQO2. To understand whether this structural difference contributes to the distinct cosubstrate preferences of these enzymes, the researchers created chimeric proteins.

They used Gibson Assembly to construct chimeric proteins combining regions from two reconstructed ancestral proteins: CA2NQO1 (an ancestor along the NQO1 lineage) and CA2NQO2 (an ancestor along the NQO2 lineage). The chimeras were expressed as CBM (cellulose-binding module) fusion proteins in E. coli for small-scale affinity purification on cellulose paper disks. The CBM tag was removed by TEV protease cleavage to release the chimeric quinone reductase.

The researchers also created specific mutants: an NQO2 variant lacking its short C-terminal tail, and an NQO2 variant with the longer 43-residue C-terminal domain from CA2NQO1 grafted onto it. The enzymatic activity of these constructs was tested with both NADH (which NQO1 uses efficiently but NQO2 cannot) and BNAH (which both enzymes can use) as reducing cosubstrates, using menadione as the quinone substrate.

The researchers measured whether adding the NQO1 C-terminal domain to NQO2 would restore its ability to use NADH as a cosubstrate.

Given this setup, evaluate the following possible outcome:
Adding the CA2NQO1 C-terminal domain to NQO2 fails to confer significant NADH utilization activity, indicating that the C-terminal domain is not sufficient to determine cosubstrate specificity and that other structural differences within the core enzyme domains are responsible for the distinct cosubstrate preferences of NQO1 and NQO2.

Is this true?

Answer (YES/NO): YES